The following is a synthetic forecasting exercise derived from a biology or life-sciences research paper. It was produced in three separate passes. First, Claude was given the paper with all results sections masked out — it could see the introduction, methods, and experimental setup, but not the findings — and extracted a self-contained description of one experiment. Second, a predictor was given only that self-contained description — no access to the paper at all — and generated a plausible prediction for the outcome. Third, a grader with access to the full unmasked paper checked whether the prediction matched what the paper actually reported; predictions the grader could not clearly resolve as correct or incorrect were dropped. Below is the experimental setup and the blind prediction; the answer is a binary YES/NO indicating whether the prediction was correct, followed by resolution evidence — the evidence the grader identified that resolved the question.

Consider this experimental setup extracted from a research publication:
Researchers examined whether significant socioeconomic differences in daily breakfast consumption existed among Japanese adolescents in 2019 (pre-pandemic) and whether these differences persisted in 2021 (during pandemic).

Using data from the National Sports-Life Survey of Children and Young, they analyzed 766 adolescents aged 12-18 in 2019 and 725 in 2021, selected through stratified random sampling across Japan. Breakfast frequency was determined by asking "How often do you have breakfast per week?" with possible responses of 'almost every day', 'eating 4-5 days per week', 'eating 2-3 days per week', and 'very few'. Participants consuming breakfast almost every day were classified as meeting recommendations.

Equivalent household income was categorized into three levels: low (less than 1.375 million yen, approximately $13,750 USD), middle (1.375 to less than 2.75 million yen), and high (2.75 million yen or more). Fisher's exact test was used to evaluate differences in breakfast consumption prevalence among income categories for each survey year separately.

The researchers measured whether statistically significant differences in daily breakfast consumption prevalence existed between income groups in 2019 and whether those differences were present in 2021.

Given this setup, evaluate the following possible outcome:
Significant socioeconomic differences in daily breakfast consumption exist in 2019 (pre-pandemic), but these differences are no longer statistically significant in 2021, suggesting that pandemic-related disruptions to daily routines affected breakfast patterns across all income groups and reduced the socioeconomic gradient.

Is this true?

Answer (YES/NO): YES